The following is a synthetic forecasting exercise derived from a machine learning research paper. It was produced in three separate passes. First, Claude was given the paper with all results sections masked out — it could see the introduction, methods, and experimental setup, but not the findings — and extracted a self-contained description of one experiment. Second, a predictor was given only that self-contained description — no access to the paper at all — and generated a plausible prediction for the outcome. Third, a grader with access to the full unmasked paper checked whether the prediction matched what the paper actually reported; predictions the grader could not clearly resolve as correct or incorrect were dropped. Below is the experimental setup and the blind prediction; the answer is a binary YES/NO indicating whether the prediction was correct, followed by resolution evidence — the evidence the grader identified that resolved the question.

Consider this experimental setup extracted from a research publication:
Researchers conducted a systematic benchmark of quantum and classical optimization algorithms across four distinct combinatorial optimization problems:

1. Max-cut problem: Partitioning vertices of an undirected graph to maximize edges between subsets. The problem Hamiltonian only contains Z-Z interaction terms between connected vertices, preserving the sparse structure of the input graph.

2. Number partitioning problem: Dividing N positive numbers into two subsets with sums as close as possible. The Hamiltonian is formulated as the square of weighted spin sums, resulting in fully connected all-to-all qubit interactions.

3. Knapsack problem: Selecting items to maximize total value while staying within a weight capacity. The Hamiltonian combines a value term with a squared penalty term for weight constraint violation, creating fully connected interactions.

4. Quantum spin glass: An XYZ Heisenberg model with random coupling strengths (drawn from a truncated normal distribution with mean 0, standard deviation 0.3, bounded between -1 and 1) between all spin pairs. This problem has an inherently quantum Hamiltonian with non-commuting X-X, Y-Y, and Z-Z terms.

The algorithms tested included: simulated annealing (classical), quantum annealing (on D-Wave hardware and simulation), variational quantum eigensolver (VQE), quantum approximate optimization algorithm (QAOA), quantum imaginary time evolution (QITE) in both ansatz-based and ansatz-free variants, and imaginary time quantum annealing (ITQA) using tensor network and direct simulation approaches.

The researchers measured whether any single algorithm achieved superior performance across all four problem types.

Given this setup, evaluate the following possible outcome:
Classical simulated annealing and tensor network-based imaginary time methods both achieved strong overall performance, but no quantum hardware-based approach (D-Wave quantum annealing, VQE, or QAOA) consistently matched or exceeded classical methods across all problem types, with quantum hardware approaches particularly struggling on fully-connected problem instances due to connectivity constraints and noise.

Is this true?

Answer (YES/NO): NO